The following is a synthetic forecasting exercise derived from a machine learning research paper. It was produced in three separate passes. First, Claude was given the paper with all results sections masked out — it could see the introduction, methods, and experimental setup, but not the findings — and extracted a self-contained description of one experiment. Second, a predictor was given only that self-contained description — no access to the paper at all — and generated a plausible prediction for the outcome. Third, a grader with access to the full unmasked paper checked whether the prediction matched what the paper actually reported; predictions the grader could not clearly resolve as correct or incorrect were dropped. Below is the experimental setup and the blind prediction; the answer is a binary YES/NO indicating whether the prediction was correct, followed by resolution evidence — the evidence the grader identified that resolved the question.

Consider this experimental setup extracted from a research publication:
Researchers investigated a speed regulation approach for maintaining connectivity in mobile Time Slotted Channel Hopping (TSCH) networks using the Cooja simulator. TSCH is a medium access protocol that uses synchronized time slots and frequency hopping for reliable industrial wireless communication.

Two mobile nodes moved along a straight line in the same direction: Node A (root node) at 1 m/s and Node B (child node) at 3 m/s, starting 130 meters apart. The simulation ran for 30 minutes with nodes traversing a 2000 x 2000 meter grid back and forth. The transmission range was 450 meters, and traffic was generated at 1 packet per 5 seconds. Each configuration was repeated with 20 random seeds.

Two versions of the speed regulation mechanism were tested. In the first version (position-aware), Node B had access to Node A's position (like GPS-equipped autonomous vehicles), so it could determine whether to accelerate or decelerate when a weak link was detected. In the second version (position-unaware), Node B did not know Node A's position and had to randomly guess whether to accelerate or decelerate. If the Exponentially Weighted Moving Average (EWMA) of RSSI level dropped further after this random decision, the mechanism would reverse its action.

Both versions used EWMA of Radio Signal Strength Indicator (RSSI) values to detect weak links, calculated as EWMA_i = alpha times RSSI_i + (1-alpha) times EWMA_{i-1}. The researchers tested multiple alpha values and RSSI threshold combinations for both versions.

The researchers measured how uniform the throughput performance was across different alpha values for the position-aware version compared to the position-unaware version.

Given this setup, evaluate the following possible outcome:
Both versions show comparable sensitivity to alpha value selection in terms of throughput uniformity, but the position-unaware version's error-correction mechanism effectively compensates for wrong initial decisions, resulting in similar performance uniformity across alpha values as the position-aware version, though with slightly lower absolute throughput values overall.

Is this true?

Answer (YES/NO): NO